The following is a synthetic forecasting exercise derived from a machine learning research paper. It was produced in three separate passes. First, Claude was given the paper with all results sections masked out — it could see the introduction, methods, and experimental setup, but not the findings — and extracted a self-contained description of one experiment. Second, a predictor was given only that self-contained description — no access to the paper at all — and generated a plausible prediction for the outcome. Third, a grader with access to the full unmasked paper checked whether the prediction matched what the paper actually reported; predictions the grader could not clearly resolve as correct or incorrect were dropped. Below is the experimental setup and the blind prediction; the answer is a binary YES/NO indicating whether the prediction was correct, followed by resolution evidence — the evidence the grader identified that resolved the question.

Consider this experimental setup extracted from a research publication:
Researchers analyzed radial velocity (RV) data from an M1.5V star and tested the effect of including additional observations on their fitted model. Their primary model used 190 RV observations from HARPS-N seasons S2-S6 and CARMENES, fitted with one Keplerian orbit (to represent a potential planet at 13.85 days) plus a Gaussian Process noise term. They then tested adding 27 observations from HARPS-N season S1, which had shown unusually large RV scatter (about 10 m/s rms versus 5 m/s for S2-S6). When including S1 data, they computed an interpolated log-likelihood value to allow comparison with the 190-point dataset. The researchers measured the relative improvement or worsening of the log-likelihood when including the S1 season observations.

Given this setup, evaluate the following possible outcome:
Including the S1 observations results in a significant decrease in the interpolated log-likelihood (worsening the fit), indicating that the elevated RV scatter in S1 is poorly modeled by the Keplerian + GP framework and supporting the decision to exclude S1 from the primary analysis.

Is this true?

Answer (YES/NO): YES